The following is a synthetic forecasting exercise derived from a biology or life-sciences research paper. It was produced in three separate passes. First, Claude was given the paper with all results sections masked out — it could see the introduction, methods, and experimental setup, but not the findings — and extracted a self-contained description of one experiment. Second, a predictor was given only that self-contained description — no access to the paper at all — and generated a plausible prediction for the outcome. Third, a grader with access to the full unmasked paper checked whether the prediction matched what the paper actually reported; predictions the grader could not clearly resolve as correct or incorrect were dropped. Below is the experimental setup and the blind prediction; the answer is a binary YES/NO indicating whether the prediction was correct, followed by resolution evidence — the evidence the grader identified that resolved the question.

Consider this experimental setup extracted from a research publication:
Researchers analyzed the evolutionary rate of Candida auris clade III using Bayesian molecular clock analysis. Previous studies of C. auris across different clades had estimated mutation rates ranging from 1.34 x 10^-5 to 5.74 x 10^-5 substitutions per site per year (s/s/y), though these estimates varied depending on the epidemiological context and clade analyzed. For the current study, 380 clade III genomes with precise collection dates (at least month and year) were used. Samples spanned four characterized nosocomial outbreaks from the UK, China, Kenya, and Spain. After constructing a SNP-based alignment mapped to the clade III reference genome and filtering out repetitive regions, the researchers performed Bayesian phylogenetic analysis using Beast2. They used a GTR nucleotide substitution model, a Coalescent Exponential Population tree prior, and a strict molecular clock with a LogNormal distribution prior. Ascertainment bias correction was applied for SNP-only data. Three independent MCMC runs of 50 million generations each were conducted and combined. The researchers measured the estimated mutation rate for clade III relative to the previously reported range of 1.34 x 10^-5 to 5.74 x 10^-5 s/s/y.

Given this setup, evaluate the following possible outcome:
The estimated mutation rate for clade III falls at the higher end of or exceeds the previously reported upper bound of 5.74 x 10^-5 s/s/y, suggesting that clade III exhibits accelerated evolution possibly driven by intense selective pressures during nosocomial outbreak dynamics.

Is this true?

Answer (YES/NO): NO